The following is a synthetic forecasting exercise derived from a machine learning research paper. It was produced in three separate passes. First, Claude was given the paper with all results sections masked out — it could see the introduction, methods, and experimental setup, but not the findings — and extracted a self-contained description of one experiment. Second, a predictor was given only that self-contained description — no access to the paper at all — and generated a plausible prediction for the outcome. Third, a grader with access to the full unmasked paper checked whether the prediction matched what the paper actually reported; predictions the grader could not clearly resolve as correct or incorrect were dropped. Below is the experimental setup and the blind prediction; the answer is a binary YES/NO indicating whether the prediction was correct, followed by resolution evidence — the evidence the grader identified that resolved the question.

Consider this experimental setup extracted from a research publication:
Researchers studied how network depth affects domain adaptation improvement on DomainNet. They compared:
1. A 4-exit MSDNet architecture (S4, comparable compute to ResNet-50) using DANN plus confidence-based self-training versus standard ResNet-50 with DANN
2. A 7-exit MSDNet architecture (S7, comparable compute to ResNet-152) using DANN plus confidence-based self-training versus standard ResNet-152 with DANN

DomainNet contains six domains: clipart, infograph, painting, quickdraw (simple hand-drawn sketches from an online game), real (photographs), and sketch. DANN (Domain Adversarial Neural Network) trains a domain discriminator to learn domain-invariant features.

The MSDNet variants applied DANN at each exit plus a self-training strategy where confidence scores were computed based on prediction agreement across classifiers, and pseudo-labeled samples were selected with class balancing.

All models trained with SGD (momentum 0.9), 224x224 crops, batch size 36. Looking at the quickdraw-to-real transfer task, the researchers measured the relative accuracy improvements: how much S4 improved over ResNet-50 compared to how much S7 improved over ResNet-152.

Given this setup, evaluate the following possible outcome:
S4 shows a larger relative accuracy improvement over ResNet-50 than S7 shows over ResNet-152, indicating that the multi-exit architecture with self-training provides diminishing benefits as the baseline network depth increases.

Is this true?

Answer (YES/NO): YES